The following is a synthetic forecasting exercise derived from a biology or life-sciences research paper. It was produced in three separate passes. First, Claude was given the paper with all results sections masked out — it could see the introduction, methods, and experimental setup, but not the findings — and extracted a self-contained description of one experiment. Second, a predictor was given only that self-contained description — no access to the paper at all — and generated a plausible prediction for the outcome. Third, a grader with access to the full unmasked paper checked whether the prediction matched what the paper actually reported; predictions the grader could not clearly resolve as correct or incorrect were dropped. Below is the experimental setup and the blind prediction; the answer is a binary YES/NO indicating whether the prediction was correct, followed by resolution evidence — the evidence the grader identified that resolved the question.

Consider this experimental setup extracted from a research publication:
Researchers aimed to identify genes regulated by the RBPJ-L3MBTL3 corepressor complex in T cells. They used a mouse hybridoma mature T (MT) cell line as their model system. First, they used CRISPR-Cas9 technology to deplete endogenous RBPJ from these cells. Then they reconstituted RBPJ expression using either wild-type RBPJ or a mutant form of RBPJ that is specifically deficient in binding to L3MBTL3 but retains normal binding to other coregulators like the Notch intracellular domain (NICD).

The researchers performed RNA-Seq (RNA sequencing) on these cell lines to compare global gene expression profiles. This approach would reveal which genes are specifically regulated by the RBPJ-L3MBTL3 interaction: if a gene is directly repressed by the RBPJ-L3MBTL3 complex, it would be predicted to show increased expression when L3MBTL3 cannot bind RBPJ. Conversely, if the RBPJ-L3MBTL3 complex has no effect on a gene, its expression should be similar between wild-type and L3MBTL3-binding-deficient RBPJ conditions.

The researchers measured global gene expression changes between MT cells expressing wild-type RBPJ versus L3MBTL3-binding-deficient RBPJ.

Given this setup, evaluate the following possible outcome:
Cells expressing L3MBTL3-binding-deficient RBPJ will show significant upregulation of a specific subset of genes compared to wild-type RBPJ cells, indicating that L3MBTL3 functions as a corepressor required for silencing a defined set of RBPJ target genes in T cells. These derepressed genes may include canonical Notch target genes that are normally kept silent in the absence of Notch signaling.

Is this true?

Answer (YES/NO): YES